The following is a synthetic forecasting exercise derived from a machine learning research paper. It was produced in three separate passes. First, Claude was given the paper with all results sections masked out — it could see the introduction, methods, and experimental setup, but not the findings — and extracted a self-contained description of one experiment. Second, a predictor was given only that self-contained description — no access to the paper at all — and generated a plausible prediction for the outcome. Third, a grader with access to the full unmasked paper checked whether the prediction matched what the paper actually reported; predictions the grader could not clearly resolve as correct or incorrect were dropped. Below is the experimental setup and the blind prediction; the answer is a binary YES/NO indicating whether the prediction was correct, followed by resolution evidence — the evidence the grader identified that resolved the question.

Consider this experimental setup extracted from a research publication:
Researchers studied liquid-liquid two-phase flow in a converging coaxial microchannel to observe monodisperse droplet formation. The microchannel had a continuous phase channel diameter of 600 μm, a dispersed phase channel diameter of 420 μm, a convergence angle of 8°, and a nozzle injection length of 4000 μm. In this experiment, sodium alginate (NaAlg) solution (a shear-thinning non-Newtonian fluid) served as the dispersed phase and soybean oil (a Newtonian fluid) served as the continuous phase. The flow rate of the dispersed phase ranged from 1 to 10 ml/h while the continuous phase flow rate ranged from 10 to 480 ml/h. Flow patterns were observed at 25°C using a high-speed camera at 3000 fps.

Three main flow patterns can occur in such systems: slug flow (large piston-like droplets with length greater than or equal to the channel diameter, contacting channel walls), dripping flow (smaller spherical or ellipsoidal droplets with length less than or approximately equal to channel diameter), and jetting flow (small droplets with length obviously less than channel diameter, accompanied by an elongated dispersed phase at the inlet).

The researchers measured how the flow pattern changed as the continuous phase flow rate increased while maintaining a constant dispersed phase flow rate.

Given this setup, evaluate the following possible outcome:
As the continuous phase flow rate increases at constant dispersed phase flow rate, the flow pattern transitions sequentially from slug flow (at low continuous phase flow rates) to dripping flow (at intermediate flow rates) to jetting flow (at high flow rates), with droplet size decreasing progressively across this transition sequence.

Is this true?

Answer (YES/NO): YES